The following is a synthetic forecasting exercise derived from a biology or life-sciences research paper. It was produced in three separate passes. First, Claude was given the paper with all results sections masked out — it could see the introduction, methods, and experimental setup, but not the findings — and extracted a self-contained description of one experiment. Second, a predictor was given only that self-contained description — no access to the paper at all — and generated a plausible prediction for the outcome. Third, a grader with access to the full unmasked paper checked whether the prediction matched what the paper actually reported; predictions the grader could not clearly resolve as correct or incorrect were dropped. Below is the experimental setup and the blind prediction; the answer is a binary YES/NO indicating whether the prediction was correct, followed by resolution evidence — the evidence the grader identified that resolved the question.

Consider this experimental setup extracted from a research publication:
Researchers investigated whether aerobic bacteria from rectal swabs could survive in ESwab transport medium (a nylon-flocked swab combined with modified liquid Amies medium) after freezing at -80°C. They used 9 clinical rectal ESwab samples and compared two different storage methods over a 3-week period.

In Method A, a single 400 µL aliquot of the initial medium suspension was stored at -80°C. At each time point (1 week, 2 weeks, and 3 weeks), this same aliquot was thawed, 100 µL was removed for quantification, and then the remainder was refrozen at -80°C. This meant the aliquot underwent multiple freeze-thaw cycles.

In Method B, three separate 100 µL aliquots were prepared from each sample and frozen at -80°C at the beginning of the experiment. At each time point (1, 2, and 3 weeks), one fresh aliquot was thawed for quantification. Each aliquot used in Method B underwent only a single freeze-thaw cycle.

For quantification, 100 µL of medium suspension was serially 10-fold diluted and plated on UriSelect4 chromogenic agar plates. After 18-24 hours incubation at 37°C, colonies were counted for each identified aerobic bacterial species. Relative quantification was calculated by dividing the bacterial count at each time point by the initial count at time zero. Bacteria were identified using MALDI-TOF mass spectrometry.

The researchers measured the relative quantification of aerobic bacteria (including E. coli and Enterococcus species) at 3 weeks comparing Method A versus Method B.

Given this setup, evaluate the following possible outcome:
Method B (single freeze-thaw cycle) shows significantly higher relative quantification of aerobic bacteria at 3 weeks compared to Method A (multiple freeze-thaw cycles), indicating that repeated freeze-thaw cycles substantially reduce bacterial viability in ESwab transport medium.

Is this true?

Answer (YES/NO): YES